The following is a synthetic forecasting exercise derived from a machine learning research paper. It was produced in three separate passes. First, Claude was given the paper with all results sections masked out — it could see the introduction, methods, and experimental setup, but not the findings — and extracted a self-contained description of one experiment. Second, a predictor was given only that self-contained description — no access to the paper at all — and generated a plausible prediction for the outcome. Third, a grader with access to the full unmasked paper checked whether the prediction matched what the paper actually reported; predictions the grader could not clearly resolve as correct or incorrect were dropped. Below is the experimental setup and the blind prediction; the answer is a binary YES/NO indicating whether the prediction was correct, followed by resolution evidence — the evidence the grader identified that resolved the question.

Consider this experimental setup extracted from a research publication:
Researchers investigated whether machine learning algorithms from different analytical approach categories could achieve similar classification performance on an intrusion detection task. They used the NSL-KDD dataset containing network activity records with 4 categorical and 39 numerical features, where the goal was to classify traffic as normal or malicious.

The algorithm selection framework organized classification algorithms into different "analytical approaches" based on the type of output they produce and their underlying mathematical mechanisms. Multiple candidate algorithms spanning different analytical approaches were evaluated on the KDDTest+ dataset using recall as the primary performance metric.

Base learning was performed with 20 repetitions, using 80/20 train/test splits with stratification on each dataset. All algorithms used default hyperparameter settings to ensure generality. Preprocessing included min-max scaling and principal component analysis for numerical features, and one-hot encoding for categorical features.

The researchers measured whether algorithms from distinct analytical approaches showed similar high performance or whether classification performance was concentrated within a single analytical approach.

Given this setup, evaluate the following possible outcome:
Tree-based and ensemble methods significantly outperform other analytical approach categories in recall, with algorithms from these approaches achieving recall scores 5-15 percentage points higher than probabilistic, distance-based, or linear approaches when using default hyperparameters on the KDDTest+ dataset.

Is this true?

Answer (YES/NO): NO